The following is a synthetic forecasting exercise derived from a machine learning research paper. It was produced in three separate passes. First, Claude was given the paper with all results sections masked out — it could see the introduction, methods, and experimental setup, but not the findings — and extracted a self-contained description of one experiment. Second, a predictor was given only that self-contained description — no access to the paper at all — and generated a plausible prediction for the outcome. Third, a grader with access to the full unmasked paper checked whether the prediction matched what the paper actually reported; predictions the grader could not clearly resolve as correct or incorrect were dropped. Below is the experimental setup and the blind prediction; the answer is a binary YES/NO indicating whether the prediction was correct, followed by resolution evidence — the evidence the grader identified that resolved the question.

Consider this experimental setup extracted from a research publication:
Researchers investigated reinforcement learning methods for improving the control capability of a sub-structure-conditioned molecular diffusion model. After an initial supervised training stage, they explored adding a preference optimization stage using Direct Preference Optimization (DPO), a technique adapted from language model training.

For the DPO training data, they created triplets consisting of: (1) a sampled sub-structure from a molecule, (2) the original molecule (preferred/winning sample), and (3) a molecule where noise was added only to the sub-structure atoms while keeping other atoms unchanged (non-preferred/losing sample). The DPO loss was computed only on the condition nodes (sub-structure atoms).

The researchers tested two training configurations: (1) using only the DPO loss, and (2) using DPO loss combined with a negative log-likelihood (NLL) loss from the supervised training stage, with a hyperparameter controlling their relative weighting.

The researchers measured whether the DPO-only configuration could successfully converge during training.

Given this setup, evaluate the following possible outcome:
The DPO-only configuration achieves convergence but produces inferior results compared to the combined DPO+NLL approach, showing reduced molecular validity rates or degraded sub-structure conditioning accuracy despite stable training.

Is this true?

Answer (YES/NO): NO